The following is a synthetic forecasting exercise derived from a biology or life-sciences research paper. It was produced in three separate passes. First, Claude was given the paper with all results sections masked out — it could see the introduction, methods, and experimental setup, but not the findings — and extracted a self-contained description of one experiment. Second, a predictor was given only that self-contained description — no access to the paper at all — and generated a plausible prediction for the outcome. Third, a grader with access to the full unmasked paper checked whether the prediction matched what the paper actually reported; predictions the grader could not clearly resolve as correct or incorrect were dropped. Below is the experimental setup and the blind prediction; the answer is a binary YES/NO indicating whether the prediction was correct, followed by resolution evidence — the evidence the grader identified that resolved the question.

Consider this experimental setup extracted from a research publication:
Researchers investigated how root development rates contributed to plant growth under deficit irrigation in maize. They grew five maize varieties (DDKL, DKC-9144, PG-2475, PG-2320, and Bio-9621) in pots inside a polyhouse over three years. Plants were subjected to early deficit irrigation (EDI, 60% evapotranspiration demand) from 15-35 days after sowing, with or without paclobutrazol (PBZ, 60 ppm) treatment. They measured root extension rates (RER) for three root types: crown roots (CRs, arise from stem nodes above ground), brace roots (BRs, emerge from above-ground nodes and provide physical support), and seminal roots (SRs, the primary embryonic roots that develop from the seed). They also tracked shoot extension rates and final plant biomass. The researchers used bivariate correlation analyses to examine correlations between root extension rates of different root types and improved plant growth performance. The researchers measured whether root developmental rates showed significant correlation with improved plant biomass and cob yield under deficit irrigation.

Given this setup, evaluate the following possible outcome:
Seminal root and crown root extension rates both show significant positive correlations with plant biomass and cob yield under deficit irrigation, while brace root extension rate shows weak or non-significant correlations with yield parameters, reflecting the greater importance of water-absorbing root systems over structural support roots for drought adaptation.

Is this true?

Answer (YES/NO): NO